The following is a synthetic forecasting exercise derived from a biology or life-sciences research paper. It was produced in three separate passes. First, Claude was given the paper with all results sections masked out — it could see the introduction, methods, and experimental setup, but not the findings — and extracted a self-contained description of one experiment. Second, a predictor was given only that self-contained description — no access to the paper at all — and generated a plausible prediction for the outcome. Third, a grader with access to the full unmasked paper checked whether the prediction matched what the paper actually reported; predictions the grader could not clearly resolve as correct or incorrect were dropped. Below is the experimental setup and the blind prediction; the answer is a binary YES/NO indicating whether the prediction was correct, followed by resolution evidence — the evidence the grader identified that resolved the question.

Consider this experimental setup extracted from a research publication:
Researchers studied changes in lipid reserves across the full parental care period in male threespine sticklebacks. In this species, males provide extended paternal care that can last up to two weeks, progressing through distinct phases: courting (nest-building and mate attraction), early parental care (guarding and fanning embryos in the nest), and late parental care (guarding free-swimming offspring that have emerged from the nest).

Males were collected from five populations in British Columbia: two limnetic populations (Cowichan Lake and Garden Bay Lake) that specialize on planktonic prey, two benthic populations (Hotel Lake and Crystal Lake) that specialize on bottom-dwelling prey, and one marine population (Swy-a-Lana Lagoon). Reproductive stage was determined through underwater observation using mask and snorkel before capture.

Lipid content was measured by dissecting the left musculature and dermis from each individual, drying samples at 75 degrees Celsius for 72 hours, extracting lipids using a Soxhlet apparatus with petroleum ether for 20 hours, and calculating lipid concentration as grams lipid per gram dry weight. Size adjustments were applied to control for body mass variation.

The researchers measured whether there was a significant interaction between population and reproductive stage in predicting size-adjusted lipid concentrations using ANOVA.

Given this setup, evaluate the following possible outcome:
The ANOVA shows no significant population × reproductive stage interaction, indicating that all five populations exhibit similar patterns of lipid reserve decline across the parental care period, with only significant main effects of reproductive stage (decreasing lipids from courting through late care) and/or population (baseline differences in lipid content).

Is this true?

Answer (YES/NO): NO